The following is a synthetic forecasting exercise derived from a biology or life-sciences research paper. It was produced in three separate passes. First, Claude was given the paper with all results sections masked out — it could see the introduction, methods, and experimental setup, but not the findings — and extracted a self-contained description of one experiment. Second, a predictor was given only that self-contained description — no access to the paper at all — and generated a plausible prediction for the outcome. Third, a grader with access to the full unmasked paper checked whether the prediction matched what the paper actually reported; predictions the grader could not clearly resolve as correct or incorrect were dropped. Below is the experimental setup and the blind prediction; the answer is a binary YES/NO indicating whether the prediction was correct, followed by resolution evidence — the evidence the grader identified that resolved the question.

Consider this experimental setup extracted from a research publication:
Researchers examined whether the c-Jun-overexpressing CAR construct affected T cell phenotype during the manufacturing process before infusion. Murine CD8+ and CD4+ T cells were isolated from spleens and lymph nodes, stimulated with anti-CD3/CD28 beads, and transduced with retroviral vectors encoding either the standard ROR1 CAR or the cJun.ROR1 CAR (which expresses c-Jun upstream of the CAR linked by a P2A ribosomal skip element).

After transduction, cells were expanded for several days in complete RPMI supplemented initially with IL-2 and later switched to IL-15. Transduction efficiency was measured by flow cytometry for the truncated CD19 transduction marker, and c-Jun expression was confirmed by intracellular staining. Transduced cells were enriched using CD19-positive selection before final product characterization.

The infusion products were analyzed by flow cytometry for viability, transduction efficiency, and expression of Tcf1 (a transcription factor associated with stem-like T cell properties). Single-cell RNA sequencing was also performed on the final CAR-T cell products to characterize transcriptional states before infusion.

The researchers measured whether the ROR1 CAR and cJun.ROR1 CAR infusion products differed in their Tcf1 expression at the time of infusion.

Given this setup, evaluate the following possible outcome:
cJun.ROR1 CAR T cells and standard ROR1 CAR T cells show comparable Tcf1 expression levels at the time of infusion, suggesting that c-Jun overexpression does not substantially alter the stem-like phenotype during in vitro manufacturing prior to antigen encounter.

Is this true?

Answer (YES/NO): YES